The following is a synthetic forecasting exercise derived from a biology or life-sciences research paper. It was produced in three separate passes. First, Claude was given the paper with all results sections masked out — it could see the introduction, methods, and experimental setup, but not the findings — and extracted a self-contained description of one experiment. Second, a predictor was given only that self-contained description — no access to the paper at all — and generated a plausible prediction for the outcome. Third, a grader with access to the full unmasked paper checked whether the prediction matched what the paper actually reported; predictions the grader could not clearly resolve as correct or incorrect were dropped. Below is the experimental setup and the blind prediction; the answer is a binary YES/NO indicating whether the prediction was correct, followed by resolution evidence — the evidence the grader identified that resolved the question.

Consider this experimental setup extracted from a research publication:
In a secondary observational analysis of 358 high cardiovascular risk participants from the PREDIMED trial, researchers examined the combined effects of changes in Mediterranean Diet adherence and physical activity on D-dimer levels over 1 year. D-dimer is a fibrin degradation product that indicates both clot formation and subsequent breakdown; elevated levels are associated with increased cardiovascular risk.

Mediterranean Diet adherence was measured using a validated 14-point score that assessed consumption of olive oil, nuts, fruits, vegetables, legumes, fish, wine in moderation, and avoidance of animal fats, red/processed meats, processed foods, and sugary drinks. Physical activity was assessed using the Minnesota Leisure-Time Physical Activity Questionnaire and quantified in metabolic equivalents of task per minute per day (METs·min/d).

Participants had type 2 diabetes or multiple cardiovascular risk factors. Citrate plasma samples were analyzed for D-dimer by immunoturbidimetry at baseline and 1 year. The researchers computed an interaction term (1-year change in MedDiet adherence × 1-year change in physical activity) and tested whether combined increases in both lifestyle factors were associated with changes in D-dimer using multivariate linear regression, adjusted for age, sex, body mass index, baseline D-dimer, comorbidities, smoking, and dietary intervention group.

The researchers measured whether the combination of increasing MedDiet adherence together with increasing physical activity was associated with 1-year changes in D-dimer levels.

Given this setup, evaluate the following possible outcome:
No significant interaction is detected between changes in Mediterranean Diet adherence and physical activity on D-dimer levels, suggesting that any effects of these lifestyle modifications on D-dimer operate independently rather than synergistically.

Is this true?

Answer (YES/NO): NO